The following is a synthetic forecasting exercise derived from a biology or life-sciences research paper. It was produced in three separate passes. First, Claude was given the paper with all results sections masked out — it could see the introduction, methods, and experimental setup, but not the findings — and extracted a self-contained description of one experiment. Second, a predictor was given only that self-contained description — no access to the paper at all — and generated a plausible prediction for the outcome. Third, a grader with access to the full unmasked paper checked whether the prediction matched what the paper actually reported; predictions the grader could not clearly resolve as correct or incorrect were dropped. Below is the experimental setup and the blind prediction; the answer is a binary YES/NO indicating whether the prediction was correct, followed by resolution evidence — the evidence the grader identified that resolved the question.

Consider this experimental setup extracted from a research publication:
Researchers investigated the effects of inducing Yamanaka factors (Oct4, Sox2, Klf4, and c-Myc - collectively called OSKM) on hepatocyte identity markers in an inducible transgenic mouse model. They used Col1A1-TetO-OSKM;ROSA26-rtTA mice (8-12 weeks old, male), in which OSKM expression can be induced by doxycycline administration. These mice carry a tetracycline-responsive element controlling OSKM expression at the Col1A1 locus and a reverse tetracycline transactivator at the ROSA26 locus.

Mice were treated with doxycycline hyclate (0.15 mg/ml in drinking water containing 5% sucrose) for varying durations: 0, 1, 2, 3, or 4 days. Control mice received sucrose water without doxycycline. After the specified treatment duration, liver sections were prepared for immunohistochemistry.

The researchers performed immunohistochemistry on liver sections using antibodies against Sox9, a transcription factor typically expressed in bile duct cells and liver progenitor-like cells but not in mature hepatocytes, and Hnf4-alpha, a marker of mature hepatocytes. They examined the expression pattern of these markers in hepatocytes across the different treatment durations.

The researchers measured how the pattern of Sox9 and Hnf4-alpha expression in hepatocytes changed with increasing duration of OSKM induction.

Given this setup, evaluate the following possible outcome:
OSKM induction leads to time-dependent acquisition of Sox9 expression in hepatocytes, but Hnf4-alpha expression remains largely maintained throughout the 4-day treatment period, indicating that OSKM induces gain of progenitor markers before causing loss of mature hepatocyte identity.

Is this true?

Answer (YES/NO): NO